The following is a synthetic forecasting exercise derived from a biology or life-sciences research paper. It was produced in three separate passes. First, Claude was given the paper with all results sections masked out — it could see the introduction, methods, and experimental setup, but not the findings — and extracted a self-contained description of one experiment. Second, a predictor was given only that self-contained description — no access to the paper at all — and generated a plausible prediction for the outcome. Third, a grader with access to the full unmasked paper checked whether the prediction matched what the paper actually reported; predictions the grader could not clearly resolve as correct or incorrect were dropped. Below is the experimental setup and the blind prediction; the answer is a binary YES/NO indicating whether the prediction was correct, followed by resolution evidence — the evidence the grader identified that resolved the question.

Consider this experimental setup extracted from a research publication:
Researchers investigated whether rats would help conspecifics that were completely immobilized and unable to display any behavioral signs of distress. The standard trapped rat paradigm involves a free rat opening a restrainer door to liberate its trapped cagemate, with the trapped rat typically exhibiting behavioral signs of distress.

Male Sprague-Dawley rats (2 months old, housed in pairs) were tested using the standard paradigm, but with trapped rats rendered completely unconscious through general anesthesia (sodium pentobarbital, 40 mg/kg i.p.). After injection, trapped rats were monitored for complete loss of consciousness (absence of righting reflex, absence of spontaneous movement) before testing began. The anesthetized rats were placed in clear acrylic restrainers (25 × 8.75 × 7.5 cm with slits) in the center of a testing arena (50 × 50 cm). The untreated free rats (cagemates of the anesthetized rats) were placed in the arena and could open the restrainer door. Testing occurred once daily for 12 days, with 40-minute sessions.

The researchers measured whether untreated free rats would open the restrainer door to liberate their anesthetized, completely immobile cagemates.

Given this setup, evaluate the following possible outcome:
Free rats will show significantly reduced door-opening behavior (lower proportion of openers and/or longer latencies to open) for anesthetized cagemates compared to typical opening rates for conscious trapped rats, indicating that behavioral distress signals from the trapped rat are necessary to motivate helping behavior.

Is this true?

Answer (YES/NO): NO